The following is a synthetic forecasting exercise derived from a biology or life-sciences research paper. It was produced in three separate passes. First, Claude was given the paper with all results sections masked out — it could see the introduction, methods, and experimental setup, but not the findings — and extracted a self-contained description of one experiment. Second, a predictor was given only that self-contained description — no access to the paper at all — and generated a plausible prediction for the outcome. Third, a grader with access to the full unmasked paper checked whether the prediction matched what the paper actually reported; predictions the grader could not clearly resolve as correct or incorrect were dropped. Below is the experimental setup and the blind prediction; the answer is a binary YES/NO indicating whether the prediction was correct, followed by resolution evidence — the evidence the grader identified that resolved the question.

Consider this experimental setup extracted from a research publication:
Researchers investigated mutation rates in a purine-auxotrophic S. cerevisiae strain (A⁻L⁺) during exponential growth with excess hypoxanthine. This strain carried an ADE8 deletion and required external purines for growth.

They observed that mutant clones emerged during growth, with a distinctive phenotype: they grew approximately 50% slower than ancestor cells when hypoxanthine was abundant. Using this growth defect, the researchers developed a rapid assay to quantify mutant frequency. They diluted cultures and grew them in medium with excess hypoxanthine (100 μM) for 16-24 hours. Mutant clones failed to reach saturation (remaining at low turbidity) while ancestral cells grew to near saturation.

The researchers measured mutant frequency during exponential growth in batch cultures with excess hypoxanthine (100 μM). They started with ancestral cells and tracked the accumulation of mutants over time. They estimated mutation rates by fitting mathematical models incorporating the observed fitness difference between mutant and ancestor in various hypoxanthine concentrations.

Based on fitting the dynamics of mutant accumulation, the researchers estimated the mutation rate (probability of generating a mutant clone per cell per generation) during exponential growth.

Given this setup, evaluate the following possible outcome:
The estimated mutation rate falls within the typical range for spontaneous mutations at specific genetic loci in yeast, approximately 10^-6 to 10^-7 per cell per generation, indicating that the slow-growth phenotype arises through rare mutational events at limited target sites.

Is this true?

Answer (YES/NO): NO